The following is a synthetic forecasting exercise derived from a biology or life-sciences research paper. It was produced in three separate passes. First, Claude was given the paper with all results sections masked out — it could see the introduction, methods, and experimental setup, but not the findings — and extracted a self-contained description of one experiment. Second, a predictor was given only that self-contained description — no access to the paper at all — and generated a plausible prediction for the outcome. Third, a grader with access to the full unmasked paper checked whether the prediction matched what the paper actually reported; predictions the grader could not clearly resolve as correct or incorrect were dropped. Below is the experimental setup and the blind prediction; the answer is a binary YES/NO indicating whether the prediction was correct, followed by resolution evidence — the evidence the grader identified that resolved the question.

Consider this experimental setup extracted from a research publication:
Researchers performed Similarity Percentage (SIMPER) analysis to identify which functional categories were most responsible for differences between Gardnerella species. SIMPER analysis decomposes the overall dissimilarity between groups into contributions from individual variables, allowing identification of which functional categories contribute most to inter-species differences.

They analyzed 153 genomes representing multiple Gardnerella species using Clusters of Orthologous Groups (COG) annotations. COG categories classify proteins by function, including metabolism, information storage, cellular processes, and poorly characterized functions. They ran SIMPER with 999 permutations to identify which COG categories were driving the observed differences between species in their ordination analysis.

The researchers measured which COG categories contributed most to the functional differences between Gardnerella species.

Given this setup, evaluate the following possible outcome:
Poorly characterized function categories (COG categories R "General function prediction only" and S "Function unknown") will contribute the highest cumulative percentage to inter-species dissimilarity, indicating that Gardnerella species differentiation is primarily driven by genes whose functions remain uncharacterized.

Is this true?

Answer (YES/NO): NO